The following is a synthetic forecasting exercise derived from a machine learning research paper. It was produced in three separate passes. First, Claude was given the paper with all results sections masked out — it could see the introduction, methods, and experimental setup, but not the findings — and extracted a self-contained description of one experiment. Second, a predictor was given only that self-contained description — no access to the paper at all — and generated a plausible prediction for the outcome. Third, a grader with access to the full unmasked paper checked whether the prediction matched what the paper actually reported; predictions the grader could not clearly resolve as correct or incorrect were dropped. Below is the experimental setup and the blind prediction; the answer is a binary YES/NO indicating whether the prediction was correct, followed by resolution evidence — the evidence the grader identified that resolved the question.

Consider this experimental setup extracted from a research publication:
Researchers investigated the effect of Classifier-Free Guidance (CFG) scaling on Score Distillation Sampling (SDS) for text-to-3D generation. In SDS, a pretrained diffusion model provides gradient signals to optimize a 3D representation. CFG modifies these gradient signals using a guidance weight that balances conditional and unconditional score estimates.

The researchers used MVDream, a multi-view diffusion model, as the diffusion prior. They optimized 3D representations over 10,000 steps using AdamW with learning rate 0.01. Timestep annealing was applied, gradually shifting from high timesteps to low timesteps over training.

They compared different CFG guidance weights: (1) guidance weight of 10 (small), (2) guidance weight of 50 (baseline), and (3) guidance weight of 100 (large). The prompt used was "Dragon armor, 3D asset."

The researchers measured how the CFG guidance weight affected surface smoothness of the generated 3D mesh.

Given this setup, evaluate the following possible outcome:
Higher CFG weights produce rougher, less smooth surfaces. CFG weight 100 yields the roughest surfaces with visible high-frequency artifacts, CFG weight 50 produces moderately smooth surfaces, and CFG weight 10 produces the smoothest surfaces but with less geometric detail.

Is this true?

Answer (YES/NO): NO